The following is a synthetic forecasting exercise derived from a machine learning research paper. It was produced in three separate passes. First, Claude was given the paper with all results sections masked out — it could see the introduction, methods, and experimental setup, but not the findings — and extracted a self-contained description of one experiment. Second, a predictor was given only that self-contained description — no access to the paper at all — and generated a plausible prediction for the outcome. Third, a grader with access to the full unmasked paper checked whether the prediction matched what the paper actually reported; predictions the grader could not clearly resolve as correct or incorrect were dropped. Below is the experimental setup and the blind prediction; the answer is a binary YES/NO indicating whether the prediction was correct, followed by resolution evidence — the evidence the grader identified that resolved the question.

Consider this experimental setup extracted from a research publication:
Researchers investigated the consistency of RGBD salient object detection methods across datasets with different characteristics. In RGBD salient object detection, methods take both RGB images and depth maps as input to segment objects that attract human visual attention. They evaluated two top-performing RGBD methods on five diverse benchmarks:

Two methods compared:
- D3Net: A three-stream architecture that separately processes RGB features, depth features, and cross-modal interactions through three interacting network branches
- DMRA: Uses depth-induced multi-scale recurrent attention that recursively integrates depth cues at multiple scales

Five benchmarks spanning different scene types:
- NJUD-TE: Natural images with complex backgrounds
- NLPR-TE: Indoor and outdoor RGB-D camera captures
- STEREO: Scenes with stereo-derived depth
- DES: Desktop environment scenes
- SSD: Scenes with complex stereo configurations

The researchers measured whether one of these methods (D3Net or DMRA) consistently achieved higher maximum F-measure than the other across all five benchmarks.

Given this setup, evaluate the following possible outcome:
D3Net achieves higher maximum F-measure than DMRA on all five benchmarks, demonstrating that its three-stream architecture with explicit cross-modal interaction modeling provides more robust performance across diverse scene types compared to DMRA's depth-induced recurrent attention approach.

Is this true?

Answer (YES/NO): NO